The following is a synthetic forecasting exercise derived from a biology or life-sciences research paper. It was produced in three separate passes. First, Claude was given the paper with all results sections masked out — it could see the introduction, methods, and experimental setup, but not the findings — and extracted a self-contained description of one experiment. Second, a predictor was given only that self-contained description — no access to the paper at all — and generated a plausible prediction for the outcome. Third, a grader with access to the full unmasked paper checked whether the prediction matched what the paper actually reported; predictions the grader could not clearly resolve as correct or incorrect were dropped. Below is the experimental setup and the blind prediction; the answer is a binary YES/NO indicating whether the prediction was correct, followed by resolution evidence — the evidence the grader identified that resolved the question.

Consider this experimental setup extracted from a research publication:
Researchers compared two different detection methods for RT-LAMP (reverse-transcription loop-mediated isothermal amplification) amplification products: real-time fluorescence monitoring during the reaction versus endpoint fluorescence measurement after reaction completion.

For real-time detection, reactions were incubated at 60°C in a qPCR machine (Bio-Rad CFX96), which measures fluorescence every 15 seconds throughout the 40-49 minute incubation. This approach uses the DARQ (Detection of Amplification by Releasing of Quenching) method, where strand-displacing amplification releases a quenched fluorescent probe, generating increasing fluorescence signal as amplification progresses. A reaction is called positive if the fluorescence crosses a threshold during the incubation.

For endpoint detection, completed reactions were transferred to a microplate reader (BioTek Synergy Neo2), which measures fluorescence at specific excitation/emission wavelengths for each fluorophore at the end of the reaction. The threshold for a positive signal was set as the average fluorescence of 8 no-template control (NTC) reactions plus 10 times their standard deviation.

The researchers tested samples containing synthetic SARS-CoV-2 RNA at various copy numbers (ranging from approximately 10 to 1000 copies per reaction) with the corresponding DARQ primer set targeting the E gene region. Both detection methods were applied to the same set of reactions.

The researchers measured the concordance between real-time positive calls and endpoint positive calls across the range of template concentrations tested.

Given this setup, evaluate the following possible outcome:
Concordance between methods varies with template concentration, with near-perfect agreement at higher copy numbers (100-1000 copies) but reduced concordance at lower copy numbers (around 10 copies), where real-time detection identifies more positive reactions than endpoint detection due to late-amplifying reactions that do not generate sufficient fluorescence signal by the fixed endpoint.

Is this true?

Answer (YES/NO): NO